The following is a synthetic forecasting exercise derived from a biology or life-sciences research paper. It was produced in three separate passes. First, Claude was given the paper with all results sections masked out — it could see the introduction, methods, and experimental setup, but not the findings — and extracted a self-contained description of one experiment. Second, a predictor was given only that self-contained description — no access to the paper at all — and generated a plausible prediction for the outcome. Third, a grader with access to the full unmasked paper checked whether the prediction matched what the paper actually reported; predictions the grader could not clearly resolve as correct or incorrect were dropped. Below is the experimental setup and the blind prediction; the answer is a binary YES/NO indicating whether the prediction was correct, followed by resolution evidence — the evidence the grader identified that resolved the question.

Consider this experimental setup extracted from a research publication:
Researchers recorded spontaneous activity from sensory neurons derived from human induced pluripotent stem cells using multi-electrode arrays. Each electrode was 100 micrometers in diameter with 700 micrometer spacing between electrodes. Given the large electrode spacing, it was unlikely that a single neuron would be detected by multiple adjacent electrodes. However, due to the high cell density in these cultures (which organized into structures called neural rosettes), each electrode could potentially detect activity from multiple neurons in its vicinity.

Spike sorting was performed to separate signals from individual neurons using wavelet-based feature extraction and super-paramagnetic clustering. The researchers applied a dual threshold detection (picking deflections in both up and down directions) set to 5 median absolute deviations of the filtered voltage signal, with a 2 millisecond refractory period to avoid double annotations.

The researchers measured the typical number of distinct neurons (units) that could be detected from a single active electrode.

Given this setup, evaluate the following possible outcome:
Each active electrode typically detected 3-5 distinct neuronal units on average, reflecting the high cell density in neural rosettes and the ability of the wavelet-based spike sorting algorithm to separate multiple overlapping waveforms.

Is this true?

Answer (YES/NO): NO